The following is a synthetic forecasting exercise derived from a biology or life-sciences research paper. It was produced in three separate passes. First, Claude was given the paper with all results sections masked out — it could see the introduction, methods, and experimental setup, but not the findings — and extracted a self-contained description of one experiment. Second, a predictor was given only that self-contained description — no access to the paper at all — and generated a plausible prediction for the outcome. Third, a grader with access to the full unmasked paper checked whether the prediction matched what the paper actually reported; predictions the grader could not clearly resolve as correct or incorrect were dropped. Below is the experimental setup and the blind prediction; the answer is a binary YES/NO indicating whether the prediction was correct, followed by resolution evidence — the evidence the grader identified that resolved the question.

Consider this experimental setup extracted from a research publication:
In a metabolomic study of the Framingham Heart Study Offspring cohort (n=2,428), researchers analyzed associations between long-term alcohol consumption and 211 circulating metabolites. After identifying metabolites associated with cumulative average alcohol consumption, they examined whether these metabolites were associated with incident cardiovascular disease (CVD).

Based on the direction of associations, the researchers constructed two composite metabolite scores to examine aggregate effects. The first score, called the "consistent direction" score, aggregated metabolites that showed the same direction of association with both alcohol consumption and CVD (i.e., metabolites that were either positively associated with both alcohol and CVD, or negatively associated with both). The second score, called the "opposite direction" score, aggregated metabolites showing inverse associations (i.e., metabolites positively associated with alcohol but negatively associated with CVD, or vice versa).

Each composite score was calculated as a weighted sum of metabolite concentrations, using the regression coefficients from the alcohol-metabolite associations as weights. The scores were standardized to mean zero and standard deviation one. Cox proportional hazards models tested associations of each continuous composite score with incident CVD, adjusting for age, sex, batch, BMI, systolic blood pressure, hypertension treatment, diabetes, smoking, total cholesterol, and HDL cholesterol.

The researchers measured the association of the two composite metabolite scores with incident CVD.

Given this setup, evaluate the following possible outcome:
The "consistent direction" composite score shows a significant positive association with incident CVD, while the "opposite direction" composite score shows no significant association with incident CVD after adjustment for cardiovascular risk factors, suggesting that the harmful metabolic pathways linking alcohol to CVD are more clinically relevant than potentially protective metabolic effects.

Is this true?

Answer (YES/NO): NO